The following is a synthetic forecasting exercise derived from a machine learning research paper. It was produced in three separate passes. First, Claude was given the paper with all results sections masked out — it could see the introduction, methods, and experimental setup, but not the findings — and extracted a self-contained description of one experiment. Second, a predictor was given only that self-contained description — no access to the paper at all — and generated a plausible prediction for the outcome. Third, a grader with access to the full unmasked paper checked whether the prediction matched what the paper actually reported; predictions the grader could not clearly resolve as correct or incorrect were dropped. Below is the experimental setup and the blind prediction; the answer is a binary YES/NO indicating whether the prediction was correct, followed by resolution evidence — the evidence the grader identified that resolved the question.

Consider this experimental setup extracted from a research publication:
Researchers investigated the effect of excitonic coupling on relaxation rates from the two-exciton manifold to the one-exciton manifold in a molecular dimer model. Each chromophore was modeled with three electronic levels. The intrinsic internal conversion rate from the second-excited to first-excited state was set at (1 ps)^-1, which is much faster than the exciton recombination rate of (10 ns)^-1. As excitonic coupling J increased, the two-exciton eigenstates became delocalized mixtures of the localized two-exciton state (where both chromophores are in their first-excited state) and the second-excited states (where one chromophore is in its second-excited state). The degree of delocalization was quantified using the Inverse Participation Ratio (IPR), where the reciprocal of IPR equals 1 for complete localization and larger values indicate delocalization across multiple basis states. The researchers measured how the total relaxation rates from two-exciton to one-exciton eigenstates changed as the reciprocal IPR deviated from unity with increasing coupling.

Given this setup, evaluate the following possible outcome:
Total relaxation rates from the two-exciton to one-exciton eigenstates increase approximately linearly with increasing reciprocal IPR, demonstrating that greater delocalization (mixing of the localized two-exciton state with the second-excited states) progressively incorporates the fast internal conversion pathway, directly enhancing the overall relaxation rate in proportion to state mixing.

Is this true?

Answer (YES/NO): NO